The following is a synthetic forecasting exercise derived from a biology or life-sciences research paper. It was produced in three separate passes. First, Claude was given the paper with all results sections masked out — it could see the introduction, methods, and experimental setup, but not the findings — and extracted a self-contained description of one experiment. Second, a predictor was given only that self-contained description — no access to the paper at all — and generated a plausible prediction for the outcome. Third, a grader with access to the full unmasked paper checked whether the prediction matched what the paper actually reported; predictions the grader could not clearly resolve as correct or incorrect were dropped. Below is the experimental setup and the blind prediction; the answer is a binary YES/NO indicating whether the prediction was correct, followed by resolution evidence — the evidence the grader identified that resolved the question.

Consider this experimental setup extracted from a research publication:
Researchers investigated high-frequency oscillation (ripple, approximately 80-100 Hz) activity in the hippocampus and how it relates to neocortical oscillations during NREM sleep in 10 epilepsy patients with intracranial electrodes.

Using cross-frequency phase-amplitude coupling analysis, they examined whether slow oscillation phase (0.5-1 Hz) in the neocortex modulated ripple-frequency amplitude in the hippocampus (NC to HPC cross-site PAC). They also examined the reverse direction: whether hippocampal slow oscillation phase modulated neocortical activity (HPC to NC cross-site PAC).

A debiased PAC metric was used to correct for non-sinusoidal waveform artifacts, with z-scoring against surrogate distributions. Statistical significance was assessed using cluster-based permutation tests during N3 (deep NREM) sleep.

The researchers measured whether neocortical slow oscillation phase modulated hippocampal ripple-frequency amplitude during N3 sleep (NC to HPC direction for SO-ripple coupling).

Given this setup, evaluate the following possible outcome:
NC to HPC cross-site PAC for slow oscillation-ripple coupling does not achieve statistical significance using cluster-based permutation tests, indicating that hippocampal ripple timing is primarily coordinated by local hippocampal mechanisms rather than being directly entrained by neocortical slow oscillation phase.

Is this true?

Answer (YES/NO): YES